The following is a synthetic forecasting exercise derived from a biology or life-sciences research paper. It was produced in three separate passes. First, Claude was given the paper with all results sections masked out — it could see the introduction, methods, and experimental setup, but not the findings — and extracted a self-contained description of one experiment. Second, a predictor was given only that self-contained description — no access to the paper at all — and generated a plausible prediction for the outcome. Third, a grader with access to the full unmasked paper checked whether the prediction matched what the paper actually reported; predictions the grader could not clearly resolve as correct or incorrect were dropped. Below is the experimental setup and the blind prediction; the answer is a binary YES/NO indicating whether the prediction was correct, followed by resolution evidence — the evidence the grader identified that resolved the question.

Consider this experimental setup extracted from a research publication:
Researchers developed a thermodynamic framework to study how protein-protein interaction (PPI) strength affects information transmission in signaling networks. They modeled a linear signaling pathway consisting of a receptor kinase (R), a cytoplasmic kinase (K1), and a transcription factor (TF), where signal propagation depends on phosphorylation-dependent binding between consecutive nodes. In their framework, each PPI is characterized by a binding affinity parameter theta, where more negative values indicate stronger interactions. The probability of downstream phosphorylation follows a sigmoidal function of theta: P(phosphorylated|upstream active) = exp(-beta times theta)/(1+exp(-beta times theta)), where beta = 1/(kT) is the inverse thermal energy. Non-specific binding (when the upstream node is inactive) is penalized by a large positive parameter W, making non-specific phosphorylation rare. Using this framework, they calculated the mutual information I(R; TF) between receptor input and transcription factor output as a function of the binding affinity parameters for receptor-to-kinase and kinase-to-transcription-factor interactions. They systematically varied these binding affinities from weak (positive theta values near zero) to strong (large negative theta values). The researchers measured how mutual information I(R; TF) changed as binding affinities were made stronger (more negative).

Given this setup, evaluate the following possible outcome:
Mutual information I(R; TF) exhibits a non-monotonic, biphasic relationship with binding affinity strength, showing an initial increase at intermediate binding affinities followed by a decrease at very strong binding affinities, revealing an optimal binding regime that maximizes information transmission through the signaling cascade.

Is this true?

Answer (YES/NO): NO